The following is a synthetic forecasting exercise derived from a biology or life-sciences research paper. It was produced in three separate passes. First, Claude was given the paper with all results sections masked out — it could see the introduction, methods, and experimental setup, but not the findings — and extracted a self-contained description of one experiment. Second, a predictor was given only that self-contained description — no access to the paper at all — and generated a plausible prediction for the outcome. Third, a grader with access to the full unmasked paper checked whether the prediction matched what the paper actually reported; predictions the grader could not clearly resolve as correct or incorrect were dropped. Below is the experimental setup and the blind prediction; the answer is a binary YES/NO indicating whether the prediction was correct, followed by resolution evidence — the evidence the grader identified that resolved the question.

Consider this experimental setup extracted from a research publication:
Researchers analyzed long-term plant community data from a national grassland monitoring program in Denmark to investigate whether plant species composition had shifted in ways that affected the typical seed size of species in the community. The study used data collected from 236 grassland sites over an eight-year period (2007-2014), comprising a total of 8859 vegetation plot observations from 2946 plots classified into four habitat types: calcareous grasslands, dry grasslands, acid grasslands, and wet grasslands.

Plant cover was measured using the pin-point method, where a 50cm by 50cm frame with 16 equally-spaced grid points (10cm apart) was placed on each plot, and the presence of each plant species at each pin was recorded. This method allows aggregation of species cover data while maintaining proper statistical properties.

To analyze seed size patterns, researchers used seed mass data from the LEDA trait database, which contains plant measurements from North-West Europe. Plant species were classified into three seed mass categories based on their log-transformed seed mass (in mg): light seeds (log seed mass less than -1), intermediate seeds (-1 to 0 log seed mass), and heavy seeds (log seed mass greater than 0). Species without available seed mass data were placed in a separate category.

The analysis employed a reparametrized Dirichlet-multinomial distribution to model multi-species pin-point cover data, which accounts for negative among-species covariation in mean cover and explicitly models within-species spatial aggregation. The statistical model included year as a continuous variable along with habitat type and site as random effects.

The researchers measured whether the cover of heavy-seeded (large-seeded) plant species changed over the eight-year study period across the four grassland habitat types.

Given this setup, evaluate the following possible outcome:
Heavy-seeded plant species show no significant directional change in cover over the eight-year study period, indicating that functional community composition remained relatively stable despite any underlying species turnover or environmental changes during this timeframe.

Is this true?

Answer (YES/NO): NO